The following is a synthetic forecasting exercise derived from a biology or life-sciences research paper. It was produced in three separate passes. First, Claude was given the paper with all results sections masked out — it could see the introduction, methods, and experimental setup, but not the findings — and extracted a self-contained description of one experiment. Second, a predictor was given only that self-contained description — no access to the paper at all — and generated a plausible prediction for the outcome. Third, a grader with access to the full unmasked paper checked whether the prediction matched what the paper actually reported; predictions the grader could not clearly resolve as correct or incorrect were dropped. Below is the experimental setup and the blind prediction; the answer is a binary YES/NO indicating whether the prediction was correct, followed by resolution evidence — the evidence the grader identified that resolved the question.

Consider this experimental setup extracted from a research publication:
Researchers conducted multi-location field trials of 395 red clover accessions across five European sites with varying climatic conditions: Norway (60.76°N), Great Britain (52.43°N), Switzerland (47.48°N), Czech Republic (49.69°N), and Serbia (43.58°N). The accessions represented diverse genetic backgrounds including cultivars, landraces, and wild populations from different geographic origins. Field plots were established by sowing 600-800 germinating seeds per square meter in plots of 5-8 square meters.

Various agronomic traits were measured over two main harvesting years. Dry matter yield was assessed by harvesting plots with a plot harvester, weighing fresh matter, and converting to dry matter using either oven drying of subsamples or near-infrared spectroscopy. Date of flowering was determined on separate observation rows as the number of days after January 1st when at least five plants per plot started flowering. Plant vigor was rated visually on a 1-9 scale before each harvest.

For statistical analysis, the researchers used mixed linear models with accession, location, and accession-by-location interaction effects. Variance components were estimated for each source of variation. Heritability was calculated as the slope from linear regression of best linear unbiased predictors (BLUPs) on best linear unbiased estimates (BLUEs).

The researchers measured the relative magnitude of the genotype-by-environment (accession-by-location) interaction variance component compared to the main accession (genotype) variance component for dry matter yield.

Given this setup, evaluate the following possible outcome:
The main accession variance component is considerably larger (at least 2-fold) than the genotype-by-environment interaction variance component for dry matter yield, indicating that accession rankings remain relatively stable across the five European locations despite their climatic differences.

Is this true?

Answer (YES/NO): NO